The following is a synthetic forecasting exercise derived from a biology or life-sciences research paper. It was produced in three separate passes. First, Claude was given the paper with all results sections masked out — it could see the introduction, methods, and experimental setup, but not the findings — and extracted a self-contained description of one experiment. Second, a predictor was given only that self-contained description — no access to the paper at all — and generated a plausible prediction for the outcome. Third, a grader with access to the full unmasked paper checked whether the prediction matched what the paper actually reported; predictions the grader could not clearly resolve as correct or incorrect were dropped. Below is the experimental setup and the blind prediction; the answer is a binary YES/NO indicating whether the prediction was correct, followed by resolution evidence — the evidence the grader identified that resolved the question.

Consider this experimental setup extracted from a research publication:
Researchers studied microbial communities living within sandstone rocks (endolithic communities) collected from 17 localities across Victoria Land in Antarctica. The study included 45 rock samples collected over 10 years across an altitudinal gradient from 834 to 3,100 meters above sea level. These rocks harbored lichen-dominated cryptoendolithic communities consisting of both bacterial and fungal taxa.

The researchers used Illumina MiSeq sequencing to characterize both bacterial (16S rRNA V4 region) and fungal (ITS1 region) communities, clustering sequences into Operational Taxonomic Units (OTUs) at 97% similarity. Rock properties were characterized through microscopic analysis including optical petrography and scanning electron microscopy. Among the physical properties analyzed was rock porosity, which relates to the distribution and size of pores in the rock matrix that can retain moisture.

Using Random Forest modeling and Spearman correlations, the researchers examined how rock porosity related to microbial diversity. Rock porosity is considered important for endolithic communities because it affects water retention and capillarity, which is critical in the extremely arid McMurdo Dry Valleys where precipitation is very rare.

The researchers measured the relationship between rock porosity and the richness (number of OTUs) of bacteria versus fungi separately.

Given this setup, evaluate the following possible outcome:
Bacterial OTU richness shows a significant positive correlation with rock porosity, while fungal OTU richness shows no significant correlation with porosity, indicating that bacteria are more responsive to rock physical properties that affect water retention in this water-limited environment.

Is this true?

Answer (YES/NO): YES